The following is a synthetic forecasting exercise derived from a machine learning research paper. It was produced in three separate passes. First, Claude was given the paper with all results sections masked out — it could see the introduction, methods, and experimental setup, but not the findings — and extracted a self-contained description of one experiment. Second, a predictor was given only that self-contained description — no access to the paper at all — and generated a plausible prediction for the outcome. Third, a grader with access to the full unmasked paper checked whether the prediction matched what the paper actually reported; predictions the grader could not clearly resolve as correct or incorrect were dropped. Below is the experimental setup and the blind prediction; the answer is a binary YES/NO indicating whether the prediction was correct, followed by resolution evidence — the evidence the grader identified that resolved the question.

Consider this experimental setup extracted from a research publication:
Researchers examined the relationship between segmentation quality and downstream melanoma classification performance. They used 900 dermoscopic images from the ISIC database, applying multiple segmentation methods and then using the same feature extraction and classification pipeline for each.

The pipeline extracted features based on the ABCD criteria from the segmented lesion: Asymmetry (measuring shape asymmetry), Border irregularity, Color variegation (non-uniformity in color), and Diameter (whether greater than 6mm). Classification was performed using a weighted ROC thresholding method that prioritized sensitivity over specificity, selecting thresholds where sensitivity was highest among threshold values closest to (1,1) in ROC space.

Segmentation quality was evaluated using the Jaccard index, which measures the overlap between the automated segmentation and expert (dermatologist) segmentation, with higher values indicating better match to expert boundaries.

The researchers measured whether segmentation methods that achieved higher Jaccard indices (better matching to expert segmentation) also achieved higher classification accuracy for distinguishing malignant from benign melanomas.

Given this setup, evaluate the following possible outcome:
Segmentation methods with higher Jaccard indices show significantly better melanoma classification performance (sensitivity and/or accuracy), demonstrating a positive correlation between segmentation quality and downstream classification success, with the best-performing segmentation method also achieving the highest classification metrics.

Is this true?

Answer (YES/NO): NO